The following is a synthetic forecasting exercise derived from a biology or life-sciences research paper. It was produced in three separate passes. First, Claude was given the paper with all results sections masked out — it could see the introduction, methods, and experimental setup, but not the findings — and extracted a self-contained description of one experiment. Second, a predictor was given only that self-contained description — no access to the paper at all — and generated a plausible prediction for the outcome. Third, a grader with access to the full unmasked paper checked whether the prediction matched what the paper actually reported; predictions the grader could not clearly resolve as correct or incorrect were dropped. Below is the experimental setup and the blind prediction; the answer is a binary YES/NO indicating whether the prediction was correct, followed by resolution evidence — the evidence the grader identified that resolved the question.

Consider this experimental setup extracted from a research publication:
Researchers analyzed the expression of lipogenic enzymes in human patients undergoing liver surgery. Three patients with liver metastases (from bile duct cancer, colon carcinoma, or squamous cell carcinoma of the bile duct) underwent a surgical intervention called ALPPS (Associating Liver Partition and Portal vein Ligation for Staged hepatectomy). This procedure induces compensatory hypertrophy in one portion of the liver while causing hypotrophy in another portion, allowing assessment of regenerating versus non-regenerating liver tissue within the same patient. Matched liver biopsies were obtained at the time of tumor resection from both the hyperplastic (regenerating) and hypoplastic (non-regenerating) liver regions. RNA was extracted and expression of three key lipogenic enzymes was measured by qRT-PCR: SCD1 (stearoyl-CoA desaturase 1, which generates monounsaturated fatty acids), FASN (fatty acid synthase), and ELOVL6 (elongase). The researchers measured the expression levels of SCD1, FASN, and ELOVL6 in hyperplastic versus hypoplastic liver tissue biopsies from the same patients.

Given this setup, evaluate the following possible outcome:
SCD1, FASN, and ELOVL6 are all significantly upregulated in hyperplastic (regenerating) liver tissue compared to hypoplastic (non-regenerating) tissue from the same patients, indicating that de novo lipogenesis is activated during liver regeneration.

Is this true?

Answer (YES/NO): NO